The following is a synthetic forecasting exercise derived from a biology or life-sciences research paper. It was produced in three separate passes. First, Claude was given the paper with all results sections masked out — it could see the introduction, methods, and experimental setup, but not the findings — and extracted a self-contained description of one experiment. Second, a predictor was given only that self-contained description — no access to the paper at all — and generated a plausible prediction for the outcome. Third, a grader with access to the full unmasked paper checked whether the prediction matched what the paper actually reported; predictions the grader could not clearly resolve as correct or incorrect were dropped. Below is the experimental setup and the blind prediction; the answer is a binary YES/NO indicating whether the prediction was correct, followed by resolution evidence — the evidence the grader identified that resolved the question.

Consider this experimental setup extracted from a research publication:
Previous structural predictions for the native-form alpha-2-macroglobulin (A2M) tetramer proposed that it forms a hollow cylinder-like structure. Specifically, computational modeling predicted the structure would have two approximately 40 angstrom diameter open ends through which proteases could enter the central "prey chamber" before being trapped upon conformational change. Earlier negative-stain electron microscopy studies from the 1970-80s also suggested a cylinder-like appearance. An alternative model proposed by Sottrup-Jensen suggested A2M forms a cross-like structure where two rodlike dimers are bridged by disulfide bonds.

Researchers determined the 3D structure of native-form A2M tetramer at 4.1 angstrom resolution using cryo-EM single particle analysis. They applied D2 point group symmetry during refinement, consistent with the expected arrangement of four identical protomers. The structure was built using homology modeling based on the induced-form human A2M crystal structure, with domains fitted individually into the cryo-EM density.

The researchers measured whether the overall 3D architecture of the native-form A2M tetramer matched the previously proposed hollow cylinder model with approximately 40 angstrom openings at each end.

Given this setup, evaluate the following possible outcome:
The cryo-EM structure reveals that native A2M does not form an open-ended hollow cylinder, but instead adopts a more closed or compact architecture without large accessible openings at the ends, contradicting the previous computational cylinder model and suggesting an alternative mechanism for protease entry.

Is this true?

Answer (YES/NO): NO